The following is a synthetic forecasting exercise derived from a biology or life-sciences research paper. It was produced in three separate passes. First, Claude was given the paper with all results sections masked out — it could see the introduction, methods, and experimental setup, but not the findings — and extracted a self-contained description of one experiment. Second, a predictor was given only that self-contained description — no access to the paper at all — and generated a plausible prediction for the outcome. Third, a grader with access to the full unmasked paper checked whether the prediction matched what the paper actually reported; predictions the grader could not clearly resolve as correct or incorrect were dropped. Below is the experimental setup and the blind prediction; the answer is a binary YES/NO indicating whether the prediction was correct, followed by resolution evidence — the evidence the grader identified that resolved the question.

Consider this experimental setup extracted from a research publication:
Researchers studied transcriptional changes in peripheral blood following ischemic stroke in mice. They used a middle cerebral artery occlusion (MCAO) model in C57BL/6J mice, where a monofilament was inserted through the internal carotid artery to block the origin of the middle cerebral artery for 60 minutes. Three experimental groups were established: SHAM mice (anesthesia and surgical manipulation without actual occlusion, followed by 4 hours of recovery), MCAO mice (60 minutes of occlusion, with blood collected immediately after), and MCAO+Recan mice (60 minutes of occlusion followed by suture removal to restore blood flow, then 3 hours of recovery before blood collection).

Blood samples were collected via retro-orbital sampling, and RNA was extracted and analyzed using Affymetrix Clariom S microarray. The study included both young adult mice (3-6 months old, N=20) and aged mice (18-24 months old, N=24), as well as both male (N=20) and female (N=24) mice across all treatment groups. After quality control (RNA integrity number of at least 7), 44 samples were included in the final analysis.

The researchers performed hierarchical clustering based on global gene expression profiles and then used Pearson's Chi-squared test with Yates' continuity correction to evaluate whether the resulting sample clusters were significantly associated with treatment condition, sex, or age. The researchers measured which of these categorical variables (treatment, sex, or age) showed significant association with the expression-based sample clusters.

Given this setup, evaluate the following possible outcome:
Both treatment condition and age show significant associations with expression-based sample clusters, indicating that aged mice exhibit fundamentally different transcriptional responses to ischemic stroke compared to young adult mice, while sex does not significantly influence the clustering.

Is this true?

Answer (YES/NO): NO